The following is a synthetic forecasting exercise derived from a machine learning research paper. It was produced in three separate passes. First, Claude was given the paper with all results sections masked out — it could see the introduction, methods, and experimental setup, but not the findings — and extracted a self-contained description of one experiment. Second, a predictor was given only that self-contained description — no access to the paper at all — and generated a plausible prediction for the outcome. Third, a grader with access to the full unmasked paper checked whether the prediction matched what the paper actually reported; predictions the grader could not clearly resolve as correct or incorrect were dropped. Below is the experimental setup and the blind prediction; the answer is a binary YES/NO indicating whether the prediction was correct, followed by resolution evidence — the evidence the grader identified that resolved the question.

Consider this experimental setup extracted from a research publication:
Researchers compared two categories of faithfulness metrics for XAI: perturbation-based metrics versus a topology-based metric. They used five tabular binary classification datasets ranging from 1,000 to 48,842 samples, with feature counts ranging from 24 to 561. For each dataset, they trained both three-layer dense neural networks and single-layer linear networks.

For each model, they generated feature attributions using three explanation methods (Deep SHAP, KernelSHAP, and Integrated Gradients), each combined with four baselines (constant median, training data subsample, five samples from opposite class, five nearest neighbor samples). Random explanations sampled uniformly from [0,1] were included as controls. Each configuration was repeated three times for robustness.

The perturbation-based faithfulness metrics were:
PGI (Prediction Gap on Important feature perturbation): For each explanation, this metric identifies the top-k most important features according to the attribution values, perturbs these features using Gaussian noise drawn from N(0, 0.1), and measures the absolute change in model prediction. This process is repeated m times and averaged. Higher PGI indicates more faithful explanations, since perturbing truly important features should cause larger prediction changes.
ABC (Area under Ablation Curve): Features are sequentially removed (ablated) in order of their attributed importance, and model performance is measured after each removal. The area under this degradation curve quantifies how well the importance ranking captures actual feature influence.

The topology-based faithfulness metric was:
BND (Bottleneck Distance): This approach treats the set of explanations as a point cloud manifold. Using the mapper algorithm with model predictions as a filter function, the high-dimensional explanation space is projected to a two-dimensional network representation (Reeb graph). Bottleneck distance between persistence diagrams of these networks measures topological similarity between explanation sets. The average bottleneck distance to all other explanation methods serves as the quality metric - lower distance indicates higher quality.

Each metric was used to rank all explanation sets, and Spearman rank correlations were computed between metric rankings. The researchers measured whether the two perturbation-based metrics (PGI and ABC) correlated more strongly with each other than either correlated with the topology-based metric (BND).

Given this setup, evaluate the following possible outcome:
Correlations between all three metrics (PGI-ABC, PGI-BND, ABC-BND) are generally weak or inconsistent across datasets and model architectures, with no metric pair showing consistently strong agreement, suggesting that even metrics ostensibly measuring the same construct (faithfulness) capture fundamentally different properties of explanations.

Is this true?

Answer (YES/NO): YES